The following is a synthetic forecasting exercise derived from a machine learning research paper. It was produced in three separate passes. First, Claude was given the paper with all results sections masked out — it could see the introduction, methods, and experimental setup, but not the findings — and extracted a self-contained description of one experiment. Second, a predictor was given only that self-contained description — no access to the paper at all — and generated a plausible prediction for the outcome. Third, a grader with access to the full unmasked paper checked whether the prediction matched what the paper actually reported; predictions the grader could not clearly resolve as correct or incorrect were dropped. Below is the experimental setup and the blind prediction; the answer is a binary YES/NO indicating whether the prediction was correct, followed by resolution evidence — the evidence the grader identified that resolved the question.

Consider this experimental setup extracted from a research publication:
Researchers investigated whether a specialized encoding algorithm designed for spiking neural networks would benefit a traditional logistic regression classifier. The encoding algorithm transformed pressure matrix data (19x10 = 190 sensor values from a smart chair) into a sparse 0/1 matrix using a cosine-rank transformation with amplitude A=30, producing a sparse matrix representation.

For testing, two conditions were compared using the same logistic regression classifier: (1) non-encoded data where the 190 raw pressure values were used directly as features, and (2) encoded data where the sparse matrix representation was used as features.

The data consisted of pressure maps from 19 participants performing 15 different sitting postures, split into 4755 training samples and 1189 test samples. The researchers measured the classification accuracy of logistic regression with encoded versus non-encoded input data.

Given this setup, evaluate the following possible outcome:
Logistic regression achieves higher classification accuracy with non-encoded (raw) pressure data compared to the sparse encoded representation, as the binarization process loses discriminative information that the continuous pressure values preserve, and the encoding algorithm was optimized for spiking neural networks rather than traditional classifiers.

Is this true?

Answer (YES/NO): NO